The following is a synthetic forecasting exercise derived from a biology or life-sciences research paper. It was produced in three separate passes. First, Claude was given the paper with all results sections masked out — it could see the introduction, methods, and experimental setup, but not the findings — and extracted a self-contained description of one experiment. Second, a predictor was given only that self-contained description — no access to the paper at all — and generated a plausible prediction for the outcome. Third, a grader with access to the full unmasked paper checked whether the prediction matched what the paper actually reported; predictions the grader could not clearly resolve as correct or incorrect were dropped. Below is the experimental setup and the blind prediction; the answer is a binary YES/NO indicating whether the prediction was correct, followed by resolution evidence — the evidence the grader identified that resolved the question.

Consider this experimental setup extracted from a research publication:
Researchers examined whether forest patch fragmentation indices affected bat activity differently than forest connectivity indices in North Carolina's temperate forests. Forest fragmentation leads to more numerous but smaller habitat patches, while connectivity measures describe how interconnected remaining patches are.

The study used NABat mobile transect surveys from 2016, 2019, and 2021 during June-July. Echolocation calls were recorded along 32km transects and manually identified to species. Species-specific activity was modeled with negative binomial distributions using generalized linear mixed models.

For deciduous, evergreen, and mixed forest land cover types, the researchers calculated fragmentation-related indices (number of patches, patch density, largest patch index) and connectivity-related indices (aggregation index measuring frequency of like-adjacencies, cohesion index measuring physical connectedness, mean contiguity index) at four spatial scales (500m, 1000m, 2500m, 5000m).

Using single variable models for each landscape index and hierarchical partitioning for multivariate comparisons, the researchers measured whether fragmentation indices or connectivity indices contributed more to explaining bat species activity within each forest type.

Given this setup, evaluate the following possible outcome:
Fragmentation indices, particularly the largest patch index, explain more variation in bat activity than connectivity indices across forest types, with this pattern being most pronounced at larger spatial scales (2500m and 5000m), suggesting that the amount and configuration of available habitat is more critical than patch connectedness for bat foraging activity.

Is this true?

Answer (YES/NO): NO